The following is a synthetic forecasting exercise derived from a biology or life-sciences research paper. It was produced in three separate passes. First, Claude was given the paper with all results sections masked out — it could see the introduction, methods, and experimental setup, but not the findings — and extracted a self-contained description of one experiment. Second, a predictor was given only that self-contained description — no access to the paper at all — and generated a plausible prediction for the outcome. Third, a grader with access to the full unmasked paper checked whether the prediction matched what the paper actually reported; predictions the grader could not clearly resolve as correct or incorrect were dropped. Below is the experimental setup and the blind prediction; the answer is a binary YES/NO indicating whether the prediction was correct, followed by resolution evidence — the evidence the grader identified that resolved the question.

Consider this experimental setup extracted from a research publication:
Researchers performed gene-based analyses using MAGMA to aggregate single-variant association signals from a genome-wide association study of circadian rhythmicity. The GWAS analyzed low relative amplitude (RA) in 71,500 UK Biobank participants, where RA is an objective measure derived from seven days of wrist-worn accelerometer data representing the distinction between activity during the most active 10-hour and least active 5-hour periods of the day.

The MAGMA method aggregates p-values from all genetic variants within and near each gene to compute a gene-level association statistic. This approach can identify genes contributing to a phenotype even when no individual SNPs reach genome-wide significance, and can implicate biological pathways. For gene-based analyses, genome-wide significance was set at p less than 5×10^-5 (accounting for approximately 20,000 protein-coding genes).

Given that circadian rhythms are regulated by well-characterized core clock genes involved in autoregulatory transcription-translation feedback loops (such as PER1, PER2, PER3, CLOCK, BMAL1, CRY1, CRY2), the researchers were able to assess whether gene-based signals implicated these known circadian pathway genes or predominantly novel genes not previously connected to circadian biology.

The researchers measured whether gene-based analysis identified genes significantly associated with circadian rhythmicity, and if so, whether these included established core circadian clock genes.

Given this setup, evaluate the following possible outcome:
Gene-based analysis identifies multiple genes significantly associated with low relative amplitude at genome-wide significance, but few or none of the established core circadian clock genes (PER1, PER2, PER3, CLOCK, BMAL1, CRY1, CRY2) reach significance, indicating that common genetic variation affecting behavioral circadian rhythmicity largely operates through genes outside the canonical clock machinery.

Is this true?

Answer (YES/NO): YES